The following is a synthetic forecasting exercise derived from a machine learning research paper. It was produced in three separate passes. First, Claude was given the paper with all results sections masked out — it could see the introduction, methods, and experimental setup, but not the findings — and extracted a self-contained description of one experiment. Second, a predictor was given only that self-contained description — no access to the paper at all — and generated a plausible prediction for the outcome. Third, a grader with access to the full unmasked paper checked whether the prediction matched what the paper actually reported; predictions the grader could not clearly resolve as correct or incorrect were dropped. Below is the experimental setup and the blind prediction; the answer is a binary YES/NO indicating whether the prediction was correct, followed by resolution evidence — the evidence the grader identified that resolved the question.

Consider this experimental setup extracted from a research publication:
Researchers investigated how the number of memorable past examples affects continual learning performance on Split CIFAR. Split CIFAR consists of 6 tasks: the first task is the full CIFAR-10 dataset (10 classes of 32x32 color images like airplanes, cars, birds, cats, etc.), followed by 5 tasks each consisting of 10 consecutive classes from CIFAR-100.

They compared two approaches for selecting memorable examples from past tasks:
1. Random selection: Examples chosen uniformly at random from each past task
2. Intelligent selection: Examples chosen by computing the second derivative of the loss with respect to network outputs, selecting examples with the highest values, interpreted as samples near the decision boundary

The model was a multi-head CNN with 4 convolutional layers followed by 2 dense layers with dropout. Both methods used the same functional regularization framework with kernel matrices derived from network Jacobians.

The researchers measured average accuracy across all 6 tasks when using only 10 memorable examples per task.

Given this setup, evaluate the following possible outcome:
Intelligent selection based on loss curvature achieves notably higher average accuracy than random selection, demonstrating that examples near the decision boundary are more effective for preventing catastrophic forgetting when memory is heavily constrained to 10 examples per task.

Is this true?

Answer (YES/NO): YES